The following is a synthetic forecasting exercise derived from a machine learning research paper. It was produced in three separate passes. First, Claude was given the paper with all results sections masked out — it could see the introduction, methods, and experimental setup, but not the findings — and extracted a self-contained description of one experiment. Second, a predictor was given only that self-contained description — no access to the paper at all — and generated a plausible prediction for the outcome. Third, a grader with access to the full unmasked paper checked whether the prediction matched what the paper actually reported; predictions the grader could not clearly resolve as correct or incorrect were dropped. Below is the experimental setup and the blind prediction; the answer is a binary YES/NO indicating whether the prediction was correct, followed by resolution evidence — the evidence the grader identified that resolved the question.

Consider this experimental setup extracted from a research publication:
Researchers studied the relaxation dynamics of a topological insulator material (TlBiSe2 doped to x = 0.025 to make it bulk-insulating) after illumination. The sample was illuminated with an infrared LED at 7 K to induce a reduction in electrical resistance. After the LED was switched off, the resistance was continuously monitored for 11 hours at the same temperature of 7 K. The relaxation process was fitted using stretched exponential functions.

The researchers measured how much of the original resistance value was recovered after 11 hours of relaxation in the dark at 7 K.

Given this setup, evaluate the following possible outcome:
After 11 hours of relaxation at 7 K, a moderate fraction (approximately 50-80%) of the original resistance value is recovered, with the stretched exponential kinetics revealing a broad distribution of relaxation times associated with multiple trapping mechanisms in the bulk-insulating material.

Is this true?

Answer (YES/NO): NO